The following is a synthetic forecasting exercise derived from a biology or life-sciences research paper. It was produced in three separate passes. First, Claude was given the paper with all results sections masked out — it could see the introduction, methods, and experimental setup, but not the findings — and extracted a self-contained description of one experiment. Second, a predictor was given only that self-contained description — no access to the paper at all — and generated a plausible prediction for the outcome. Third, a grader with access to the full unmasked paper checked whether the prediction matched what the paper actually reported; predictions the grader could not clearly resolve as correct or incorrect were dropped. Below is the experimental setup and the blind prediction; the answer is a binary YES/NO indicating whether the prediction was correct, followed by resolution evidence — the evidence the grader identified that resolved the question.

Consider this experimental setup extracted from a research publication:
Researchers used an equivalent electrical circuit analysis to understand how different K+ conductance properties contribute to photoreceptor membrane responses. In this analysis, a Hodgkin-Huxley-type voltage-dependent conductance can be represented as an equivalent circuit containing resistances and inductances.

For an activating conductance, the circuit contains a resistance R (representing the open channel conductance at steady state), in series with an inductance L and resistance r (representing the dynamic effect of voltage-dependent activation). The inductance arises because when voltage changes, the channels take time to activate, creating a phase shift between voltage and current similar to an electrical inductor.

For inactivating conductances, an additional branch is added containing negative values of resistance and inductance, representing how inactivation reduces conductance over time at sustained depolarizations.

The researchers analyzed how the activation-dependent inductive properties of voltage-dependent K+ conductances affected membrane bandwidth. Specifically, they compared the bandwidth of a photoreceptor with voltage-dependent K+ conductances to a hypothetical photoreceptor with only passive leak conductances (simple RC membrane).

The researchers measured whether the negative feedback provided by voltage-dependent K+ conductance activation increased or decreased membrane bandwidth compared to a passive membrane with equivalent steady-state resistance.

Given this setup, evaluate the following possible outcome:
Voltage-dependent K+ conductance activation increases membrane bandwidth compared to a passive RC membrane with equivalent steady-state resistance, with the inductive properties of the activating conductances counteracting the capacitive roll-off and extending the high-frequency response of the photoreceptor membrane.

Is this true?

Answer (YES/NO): YES